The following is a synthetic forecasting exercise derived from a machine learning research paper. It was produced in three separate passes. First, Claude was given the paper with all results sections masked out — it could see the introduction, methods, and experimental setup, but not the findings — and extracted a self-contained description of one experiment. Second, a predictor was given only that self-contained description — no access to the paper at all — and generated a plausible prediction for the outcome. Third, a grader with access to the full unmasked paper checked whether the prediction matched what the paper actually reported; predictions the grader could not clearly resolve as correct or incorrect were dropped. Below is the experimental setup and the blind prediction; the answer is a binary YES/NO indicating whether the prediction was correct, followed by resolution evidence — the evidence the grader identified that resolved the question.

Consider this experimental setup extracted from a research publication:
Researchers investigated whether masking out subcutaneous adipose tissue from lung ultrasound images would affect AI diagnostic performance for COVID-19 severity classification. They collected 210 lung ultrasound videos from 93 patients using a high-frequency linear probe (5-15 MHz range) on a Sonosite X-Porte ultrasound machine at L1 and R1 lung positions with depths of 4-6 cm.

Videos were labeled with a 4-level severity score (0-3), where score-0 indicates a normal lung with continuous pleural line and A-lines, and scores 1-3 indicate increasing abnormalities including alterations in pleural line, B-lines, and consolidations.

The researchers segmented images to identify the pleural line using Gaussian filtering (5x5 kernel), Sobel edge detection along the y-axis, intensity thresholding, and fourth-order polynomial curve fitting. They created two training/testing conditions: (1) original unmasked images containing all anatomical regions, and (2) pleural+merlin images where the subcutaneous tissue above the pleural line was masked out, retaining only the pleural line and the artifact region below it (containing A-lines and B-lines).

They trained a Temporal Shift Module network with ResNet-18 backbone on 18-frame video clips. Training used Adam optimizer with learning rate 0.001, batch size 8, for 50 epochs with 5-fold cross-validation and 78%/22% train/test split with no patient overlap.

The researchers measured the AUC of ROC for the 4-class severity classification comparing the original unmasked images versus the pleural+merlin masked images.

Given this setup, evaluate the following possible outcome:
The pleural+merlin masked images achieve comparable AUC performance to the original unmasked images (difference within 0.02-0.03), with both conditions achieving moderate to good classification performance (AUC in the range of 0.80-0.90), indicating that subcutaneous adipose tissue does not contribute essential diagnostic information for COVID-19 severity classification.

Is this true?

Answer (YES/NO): NO